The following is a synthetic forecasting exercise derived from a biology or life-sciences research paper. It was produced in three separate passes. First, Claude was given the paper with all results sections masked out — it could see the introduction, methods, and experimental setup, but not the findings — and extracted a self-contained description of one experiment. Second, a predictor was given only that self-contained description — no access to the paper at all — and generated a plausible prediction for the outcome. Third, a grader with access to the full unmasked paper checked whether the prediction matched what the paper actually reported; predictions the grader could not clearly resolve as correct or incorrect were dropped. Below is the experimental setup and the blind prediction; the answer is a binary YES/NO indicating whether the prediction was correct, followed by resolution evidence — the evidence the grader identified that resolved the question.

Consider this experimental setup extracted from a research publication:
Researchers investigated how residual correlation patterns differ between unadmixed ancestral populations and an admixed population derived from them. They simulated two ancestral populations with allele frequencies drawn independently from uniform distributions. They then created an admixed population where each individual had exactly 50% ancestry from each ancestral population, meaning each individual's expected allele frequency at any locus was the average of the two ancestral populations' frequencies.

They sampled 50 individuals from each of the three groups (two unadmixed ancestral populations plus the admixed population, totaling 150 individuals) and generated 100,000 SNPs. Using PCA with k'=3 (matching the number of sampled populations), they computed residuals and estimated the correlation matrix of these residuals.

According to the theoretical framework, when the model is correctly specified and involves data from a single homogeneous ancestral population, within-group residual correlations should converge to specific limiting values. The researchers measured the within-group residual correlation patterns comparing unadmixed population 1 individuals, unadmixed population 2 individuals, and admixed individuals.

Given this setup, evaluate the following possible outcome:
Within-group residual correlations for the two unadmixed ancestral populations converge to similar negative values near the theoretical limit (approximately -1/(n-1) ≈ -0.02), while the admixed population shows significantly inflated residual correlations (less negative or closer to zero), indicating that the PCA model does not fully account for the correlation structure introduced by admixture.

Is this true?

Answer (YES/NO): NO